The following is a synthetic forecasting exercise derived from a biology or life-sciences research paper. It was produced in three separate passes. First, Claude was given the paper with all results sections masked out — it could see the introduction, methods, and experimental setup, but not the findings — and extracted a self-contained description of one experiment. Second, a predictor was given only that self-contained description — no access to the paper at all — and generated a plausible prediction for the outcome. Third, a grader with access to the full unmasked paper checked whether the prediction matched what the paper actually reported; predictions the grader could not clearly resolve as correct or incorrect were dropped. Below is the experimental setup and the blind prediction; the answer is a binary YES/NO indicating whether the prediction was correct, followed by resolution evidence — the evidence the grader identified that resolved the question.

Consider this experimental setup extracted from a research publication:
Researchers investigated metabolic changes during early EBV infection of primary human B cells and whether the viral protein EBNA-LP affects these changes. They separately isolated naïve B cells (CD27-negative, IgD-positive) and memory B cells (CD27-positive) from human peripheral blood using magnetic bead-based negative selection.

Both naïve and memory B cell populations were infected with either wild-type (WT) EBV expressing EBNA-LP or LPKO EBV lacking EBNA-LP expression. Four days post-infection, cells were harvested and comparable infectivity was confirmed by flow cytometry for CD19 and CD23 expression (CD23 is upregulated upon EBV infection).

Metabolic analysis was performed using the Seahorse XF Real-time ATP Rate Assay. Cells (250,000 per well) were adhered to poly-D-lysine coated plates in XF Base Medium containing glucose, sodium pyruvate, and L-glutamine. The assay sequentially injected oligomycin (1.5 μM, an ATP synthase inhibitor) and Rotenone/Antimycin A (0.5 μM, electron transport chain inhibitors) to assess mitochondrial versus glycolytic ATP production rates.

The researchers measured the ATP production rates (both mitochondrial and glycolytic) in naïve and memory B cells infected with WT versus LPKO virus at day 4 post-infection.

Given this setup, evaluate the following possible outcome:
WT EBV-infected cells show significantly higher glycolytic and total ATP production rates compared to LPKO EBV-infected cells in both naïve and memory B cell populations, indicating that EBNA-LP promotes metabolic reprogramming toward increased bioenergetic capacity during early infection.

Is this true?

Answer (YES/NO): NO